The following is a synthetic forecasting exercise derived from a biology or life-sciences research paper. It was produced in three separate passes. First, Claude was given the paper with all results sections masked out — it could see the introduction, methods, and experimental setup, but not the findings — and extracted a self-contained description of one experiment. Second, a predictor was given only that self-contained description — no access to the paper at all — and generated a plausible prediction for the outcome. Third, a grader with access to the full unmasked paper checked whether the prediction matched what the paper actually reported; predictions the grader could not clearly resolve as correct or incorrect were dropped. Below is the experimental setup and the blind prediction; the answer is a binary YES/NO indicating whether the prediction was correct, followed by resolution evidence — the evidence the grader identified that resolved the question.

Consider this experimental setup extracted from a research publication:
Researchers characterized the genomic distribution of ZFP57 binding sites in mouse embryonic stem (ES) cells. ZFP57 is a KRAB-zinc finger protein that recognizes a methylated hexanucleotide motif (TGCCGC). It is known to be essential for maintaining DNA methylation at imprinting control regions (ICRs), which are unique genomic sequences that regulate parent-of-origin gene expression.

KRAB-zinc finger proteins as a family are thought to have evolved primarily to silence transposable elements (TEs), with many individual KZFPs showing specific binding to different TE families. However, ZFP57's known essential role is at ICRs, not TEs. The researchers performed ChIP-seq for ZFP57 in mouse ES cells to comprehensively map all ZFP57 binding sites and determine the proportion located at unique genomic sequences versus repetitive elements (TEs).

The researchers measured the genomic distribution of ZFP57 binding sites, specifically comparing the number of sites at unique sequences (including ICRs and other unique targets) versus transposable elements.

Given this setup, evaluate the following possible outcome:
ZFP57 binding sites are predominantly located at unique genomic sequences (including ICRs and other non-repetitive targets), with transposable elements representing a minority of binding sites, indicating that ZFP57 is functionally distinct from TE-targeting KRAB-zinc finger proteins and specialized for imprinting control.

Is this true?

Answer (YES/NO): NO